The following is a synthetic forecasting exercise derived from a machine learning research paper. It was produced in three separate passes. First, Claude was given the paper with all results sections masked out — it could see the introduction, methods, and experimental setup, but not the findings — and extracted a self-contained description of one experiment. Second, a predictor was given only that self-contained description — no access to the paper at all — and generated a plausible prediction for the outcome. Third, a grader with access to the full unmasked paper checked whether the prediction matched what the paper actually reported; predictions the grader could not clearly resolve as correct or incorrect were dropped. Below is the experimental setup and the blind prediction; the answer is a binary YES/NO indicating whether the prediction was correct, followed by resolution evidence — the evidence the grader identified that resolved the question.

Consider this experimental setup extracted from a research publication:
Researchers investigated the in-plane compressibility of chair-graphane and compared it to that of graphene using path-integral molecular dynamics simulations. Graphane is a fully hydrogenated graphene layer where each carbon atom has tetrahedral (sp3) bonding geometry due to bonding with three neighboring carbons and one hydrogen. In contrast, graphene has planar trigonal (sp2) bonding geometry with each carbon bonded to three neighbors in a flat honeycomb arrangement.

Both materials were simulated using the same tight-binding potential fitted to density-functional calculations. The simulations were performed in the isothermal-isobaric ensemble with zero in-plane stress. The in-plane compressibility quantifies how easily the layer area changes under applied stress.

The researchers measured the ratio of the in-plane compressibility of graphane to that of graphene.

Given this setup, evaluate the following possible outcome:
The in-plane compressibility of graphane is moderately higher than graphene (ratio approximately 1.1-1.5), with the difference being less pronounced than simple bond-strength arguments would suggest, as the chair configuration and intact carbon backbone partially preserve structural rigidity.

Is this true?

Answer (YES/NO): NO